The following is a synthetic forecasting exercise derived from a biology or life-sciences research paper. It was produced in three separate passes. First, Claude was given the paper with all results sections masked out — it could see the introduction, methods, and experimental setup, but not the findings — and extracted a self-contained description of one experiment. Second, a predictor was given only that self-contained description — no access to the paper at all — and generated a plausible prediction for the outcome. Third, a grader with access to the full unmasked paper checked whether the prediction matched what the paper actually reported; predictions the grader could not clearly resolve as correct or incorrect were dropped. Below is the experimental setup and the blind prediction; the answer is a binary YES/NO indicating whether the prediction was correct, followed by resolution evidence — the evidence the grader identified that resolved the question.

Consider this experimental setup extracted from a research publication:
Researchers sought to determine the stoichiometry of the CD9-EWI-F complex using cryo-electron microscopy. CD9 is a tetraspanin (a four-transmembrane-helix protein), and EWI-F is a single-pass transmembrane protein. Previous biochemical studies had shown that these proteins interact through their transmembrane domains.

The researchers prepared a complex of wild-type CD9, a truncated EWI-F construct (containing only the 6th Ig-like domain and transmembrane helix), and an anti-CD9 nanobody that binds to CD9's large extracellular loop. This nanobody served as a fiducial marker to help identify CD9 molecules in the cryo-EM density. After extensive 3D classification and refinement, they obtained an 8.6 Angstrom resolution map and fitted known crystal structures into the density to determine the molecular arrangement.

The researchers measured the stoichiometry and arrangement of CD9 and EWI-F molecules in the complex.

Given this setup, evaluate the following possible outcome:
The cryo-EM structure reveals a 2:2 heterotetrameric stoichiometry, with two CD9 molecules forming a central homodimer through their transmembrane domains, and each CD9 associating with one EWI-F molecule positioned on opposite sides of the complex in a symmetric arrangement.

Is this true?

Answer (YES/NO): NO